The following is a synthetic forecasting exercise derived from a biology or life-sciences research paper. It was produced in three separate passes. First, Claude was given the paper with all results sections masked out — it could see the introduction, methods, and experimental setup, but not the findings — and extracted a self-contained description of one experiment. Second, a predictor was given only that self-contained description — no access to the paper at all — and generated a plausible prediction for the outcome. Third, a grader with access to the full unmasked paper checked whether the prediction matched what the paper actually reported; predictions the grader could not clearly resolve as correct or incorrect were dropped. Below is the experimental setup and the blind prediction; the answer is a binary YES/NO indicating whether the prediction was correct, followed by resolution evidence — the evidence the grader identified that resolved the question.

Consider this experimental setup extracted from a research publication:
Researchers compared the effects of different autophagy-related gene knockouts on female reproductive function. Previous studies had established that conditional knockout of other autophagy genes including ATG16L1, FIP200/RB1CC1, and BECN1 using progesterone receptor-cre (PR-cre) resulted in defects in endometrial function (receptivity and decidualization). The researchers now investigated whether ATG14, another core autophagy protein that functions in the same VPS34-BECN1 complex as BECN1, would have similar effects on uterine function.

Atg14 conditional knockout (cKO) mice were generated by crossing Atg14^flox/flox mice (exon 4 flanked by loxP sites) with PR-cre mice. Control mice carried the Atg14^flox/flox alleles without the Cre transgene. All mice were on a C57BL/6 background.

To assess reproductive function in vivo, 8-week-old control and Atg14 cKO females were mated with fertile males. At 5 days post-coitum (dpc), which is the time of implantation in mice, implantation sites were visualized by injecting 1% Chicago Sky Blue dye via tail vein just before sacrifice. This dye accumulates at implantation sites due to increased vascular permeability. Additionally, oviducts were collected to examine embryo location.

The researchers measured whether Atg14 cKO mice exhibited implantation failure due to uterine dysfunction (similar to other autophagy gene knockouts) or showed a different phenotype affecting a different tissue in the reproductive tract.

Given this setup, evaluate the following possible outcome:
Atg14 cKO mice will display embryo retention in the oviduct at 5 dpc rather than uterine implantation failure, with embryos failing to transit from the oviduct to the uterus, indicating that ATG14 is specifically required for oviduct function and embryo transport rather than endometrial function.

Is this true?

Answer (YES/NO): NO